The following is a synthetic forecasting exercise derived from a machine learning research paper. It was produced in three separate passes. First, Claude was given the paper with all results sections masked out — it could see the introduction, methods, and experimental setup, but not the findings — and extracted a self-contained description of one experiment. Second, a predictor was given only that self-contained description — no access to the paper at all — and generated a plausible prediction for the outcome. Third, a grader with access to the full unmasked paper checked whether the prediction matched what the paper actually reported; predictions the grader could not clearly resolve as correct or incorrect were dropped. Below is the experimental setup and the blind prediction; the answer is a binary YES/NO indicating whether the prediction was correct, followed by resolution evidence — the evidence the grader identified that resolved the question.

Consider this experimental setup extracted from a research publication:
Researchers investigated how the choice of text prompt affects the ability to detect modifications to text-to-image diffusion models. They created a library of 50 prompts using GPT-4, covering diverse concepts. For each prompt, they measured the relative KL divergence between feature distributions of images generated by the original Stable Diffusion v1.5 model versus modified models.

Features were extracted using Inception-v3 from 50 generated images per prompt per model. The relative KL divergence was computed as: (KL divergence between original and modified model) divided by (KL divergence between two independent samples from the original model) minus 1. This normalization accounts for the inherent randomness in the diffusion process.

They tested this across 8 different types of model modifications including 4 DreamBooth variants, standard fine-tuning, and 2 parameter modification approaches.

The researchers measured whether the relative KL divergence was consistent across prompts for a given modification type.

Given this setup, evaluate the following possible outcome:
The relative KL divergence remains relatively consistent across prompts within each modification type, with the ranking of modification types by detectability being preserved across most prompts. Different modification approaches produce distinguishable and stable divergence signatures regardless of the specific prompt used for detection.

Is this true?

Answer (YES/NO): NO